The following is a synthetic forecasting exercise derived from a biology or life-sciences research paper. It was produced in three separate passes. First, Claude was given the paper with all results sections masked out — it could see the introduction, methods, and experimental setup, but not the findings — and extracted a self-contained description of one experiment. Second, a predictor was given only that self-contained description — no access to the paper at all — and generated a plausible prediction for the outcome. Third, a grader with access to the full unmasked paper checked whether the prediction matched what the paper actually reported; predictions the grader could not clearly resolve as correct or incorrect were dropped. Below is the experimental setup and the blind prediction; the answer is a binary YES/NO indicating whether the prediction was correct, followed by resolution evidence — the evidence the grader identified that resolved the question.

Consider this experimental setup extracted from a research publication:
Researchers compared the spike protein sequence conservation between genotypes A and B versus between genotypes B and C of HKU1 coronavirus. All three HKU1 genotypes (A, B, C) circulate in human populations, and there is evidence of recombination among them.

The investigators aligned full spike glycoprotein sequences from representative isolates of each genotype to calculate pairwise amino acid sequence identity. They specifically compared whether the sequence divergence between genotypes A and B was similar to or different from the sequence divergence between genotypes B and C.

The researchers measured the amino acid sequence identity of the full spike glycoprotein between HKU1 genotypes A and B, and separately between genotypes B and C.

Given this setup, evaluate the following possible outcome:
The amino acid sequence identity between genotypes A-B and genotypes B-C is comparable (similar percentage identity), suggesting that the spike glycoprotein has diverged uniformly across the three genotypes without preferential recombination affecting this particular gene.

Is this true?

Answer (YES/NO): NO